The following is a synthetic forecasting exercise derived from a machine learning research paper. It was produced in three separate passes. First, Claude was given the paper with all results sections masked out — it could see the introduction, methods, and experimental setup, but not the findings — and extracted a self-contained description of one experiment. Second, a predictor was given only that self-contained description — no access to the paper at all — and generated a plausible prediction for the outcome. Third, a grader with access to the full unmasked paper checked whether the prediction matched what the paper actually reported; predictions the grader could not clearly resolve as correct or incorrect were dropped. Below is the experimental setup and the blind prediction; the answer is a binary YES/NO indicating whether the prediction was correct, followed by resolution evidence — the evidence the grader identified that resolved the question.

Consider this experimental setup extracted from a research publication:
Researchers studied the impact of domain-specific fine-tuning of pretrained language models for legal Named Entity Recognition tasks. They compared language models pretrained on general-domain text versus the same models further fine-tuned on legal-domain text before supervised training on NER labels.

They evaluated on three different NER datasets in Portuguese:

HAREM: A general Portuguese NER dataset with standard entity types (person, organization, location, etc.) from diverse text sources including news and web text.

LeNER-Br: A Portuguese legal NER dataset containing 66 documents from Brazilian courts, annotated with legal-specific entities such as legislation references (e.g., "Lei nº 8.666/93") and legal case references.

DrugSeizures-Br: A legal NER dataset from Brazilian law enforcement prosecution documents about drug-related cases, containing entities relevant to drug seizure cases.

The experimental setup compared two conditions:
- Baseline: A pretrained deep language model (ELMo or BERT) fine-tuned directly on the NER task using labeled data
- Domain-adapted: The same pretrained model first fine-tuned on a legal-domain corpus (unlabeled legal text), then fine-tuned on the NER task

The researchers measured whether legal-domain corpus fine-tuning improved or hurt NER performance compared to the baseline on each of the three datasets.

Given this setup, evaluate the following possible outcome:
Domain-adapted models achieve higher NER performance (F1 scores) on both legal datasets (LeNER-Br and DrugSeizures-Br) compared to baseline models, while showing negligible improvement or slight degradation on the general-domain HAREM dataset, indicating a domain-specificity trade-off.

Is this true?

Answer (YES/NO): YES